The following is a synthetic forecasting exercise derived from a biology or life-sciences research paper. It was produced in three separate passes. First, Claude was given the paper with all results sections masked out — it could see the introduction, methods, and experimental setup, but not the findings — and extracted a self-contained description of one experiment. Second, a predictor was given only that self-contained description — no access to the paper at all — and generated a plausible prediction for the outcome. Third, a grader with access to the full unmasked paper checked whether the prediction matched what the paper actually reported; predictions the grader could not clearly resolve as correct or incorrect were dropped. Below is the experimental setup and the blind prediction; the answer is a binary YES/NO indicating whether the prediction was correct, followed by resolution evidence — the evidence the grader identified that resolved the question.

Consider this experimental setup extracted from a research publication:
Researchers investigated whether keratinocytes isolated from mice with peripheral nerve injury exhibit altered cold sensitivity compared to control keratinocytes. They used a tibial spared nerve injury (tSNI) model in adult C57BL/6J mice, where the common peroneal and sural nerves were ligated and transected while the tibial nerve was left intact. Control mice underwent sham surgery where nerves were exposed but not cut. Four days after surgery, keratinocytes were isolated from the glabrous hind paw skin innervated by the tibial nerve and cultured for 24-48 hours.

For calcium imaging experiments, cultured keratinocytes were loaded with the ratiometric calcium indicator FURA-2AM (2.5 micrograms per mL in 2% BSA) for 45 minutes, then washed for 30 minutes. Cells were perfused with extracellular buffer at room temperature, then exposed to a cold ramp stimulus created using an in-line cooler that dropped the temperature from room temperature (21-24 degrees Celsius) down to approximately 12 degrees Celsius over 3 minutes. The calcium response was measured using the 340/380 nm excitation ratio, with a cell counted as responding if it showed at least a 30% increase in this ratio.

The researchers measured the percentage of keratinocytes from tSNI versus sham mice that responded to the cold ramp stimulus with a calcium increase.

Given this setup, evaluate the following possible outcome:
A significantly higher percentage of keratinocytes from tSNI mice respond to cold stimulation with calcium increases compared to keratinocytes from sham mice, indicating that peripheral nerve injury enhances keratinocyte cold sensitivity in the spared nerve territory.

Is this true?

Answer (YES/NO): NO